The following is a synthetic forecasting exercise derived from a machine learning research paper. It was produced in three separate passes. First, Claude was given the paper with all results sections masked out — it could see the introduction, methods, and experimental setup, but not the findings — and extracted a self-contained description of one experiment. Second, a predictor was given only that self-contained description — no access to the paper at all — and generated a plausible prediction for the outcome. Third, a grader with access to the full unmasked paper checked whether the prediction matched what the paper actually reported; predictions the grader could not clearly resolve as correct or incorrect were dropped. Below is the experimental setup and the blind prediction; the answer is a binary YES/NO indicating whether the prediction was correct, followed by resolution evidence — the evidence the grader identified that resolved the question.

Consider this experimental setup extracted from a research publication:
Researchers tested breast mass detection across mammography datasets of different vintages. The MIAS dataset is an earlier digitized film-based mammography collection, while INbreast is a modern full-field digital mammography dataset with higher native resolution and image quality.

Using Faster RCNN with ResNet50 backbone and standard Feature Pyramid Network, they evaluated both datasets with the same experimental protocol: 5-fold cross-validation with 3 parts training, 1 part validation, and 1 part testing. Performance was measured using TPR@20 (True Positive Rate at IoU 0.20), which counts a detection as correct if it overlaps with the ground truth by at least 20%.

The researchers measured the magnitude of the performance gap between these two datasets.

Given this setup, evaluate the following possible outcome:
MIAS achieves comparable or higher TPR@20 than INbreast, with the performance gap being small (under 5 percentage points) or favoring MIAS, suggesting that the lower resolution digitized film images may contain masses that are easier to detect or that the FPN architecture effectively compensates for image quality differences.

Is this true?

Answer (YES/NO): NO